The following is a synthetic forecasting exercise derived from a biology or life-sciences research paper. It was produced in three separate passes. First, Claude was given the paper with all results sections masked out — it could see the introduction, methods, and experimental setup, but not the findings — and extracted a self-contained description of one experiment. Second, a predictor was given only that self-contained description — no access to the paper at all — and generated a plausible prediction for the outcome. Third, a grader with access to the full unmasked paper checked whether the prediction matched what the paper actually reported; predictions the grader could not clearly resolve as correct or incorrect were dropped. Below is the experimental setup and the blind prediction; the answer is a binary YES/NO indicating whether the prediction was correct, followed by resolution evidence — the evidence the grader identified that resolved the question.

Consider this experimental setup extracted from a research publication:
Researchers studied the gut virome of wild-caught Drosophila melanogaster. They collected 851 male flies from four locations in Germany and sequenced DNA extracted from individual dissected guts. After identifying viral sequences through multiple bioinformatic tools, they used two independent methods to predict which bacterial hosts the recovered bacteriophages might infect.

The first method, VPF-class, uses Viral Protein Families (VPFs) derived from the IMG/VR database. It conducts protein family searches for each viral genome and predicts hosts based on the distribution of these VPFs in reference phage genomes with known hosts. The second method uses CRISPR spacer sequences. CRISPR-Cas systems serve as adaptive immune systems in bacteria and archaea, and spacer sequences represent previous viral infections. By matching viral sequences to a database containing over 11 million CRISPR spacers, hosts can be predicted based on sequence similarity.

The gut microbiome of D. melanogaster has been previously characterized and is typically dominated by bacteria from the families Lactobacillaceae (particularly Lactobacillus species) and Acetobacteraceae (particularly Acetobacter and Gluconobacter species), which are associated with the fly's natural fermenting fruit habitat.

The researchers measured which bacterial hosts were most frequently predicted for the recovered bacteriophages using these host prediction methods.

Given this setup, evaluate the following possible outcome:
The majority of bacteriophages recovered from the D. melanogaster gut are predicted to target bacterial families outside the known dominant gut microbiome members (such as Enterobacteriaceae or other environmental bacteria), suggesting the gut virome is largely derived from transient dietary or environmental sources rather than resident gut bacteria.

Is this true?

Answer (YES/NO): NO